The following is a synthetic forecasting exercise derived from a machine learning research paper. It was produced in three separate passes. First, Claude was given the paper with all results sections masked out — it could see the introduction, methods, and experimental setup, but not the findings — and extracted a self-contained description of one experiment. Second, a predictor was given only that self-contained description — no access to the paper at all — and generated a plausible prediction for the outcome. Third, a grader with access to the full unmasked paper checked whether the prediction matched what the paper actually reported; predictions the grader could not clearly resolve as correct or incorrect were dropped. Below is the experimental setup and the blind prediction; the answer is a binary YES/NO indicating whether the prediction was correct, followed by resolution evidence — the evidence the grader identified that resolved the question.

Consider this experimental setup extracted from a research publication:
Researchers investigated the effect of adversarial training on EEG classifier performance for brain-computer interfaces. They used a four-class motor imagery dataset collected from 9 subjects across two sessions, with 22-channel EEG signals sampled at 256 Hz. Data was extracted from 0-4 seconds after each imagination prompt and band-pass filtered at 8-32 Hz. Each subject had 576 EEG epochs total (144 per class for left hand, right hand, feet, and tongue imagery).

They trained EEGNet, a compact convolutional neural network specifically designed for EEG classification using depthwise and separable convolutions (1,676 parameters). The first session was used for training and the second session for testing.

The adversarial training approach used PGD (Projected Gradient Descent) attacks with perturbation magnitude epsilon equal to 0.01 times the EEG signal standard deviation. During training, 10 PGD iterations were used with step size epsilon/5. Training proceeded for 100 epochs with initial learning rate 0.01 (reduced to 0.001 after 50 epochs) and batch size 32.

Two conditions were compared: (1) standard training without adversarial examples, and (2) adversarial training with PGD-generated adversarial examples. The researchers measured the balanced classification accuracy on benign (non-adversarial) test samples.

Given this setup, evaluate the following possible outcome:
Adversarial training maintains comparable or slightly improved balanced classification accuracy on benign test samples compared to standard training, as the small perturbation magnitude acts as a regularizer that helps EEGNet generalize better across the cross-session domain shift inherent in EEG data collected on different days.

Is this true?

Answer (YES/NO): NO